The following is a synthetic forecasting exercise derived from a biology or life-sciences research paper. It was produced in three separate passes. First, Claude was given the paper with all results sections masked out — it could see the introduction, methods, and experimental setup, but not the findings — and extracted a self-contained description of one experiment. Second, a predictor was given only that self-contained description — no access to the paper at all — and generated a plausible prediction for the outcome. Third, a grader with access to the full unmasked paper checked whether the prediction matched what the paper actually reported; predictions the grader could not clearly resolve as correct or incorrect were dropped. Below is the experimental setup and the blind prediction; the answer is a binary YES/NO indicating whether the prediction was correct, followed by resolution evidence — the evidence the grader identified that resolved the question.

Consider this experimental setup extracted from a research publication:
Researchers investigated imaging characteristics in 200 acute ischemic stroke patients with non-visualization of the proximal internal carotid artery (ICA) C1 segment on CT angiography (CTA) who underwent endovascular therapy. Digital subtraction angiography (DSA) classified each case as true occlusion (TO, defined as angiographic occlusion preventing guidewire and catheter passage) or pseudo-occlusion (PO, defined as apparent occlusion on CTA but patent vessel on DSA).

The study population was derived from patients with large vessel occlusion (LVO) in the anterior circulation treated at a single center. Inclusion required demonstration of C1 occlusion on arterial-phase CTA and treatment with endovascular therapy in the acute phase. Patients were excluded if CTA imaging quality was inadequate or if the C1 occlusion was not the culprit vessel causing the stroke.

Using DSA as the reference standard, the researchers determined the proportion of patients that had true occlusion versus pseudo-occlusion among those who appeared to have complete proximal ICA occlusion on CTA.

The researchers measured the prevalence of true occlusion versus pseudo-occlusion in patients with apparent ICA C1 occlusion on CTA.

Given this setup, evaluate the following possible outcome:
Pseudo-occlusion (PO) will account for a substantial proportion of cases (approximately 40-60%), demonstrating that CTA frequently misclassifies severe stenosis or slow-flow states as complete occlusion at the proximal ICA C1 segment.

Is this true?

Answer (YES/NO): YES